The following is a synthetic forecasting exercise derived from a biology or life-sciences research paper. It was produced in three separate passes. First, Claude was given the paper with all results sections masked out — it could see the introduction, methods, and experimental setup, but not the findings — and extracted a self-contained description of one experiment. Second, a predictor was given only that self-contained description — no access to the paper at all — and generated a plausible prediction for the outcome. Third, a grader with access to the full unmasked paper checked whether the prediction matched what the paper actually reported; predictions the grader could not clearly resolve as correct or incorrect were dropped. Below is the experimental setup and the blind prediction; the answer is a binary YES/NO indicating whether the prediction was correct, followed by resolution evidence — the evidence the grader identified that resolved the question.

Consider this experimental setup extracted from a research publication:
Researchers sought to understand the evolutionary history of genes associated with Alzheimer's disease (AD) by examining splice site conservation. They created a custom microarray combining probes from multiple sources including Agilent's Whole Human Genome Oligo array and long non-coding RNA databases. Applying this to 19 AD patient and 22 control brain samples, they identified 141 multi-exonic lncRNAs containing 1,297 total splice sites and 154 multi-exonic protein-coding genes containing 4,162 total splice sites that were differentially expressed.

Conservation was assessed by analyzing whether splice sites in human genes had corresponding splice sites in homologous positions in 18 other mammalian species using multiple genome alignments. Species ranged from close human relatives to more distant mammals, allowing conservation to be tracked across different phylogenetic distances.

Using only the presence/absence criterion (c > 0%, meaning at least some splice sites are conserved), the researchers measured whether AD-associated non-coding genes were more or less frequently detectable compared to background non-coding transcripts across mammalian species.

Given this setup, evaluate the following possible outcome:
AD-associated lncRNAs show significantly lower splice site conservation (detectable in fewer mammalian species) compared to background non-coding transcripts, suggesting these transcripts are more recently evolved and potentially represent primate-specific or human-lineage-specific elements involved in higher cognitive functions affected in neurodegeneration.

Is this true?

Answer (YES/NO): NO